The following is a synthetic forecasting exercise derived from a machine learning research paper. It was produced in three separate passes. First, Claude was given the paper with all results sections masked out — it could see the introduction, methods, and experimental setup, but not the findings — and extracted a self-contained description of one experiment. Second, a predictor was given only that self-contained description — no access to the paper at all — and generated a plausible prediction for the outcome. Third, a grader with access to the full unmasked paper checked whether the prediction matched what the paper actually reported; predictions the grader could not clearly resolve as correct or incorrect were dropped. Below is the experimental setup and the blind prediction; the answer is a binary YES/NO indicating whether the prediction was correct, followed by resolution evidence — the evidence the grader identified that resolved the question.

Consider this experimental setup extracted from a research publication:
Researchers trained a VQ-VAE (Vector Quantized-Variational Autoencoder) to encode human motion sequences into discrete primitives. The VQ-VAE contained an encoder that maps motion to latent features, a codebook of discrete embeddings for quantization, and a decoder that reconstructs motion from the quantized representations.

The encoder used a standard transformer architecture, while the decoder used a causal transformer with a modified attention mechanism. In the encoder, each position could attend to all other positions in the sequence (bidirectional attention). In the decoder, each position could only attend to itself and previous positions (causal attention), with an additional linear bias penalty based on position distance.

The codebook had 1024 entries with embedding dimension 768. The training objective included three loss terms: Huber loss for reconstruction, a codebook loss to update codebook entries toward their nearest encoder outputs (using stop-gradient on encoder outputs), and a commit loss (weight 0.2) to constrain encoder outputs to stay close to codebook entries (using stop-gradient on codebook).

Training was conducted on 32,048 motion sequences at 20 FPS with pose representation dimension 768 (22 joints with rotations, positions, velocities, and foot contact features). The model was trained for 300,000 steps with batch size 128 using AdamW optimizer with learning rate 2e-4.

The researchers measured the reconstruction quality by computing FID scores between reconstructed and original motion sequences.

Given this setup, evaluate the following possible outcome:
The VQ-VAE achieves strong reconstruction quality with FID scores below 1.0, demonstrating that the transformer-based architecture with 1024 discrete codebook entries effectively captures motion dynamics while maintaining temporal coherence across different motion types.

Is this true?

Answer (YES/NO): YES